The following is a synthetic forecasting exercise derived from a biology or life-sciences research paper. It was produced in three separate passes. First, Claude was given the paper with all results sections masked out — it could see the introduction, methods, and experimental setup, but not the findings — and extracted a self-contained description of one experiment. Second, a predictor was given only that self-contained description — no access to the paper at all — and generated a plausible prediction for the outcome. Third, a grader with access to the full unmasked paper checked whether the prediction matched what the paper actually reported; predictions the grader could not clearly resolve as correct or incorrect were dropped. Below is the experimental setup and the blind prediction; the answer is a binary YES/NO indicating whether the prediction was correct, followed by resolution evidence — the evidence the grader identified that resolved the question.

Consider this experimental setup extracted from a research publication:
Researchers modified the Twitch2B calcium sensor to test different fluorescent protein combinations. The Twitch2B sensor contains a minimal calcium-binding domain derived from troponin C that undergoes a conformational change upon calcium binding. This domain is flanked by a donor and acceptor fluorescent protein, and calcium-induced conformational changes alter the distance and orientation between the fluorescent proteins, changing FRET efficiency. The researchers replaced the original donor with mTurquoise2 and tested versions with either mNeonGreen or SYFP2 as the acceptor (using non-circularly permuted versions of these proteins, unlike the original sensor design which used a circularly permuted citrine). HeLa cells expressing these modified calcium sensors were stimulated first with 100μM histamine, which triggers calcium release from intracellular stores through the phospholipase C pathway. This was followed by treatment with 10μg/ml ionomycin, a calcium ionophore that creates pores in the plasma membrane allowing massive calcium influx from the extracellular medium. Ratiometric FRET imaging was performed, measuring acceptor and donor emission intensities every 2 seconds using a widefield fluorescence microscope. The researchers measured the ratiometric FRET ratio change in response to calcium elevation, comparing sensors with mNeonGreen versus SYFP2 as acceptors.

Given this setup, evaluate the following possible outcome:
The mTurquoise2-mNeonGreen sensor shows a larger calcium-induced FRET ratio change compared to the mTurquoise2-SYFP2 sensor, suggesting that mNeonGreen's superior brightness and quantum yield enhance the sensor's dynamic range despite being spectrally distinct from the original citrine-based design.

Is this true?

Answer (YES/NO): NO